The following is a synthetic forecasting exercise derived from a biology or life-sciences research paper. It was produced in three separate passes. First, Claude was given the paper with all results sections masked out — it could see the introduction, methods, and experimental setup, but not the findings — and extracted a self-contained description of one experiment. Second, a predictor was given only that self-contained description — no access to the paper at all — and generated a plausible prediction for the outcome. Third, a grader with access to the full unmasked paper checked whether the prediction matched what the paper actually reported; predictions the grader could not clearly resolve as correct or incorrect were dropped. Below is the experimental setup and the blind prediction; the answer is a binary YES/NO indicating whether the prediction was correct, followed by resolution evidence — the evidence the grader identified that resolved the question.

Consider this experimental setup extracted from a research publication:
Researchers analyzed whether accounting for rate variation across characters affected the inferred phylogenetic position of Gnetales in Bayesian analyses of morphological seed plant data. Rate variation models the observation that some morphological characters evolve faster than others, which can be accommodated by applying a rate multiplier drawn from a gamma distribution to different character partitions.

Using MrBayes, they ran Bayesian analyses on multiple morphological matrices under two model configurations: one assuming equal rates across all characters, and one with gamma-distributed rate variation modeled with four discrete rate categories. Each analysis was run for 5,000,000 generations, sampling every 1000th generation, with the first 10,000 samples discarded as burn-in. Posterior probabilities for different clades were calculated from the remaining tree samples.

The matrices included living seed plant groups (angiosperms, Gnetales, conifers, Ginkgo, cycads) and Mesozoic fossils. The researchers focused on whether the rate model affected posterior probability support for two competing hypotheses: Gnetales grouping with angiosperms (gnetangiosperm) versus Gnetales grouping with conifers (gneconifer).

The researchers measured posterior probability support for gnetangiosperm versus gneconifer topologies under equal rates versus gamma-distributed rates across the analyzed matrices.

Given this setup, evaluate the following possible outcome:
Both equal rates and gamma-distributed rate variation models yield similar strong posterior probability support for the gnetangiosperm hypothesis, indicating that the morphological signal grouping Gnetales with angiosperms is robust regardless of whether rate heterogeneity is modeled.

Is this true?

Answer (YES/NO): NO